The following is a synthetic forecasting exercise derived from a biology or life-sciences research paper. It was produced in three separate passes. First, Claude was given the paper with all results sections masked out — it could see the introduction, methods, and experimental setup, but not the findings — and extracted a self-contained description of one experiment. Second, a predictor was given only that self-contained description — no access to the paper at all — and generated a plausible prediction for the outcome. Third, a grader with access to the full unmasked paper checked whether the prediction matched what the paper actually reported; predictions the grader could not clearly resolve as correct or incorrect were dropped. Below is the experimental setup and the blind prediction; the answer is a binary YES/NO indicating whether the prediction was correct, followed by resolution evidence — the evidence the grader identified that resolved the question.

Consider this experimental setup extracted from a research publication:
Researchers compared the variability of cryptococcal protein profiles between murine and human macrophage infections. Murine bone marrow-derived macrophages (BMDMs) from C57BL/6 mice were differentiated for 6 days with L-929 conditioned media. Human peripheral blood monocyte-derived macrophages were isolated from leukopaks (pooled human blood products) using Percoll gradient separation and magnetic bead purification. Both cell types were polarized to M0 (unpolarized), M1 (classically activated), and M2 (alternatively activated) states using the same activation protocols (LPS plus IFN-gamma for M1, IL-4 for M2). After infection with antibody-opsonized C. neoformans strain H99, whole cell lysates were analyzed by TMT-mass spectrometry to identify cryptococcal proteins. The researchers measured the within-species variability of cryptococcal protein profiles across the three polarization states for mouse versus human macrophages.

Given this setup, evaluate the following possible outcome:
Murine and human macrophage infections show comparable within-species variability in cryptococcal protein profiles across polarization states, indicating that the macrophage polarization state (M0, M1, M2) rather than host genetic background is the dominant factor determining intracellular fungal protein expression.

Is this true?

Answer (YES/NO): NO